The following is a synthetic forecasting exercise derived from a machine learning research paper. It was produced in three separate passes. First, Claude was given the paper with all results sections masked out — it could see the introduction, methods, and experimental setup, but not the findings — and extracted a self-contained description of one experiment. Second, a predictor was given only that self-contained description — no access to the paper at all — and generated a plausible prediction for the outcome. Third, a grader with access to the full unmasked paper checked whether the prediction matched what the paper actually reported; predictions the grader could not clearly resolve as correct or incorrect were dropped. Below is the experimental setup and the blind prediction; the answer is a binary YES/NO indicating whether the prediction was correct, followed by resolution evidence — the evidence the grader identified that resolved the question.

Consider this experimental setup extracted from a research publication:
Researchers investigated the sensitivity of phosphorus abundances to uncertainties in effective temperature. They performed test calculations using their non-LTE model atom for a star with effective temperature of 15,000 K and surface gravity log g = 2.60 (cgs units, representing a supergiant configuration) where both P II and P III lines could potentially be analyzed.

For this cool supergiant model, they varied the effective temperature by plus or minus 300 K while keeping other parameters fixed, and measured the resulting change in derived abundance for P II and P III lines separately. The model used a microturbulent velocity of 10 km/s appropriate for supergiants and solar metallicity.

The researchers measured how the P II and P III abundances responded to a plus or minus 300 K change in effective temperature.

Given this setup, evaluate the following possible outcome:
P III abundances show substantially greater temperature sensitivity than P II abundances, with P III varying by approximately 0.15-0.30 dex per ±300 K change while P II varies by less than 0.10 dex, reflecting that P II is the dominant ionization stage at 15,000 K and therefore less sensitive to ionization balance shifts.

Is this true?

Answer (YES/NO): NO